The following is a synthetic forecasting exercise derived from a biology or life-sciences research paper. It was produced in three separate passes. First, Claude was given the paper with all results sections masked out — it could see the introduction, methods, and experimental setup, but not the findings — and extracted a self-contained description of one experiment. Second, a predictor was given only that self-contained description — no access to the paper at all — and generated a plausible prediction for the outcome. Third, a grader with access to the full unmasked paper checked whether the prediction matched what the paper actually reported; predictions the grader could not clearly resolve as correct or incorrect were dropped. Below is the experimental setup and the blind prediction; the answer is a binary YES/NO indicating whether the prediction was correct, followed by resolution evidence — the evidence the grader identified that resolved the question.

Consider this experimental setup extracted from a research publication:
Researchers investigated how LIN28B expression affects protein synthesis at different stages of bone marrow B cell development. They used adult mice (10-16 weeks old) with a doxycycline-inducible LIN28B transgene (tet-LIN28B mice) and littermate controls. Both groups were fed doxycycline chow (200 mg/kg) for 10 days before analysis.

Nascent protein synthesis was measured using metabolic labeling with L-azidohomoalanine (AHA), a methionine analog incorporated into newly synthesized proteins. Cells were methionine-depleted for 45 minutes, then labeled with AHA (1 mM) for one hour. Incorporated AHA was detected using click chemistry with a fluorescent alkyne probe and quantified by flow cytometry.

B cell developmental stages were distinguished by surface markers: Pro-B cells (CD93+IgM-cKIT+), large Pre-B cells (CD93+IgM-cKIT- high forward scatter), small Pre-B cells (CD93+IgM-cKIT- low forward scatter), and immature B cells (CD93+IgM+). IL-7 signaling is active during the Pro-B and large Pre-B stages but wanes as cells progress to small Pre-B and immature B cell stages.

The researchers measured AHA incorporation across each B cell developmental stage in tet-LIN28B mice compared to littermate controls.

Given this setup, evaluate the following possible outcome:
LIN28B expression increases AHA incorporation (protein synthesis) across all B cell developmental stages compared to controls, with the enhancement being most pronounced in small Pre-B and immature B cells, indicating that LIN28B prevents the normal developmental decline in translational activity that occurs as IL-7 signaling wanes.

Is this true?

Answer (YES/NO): NO